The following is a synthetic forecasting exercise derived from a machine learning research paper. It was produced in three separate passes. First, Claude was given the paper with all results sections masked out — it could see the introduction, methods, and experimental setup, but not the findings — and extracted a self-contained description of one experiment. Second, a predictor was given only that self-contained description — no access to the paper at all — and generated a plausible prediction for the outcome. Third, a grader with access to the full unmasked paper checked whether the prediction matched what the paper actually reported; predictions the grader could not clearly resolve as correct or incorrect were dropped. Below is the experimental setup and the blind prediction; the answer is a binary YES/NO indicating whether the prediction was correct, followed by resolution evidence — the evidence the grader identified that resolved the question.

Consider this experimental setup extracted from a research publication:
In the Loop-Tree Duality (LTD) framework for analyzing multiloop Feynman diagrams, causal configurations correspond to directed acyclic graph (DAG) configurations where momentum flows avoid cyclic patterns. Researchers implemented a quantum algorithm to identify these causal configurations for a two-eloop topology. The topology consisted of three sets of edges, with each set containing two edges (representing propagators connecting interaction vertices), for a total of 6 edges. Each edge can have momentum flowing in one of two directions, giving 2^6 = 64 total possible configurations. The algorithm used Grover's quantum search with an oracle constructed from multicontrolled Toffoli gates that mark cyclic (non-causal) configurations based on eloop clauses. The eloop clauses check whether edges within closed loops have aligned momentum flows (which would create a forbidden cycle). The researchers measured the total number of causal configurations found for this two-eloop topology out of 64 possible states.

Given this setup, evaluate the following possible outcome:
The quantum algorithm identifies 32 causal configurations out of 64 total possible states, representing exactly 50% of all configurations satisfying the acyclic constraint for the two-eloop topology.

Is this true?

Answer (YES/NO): NO